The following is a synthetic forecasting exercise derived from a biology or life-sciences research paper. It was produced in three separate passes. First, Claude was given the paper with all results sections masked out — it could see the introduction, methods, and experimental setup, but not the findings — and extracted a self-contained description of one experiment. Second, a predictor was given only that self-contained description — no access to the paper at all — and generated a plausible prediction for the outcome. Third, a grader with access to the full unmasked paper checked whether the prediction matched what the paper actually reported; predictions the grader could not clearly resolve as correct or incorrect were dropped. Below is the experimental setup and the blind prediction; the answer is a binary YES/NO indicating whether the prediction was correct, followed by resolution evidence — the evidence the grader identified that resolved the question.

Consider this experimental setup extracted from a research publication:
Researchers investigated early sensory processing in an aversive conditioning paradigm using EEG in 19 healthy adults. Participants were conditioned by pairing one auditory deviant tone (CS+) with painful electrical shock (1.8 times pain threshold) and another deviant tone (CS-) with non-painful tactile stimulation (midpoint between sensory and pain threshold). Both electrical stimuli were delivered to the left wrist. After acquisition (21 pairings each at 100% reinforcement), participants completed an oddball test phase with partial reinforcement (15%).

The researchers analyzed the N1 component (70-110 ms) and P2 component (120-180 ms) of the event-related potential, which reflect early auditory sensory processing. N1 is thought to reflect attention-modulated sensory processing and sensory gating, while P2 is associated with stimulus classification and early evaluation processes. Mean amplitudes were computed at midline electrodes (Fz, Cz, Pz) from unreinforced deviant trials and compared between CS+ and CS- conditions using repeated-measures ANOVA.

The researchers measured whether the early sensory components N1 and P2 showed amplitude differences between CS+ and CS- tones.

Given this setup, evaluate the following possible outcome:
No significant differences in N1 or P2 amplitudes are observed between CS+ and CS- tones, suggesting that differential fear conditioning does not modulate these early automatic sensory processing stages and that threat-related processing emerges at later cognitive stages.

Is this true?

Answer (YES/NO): YES